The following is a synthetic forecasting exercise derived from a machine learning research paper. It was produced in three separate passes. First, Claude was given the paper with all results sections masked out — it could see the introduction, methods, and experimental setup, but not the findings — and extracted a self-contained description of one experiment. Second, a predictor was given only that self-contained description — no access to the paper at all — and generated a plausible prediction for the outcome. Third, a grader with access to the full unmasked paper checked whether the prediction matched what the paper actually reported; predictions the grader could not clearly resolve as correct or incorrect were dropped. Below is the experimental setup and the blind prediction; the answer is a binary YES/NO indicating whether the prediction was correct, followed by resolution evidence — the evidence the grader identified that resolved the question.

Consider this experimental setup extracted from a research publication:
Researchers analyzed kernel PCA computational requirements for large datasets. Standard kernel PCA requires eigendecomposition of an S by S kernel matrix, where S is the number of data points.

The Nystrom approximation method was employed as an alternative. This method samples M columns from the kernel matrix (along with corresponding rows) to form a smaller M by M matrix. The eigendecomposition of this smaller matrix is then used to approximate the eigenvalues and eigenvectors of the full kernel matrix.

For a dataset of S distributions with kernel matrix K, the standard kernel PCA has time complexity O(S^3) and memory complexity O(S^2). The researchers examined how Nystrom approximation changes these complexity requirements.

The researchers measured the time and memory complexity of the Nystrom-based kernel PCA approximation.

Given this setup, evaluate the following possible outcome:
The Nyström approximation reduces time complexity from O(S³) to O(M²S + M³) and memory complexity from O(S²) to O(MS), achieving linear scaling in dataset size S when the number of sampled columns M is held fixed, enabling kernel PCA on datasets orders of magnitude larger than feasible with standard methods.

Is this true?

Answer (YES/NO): NO